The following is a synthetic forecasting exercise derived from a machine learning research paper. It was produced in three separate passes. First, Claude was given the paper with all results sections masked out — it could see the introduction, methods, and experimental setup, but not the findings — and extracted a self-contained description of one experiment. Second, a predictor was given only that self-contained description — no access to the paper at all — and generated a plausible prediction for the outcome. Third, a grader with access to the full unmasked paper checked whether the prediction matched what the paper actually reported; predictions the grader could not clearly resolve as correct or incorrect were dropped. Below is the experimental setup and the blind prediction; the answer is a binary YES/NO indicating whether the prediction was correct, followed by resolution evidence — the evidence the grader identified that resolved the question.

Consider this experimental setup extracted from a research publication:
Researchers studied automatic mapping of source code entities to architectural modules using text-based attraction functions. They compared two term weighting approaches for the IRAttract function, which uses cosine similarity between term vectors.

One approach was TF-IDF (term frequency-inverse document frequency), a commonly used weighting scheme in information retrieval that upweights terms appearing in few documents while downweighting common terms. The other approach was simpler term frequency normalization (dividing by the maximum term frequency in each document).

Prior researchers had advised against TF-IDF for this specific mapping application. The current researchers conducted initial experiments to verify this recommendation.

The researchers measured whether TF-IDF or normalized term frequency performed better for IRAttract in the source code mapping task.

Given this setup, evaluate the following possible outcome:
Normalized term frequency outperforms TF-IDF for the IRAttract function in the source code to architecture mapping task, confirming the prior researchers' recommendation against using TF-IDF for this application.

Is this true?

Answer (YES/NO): YES